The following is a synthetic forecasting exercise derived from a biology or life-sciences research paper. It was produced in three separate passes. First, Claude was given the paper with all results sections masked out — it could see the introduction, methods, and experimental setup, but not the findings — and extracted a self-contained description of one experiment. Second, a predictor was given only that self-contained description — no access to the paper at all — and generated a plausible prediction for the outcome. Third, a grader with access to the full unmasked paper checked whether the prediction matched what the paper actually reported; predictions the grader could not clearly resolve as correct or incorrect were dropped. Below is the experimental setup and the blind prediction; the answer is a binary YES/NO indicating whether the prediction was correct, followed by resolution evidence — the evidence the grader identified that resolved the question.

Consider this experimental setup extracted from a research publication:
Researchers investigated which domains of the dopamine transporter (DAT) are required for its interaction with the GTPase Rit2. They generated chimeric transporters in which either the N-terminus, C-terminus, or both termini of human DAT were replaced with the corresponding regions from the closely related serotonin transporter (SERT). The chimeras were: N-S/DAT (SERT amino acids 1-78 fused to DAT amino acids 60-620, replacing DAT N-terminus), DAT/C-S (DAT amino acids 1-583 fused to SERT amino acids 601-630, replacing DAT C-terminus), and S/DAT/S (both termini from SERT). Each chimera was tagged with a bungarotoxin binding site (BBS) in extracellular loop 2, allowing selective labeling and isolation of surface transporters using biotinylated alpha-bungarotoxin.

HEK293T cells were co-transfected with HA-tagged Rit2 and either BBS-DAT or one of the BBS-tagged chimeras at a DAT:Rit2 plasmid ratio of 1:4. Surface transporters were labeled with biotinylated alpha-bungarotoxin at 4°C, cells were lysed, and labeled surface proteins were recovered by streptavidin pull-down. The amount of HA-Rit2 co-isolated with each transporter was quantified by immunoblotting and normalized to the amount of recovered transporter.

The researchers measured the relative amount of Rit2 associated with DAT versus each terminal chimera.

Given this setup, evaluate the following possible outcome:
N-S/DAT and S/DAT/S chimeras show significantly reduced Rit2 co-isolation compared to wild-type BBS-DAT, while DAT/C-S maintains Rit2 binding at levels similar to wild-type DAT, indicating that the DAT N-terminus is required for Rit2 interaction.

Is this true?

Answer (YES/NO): NO